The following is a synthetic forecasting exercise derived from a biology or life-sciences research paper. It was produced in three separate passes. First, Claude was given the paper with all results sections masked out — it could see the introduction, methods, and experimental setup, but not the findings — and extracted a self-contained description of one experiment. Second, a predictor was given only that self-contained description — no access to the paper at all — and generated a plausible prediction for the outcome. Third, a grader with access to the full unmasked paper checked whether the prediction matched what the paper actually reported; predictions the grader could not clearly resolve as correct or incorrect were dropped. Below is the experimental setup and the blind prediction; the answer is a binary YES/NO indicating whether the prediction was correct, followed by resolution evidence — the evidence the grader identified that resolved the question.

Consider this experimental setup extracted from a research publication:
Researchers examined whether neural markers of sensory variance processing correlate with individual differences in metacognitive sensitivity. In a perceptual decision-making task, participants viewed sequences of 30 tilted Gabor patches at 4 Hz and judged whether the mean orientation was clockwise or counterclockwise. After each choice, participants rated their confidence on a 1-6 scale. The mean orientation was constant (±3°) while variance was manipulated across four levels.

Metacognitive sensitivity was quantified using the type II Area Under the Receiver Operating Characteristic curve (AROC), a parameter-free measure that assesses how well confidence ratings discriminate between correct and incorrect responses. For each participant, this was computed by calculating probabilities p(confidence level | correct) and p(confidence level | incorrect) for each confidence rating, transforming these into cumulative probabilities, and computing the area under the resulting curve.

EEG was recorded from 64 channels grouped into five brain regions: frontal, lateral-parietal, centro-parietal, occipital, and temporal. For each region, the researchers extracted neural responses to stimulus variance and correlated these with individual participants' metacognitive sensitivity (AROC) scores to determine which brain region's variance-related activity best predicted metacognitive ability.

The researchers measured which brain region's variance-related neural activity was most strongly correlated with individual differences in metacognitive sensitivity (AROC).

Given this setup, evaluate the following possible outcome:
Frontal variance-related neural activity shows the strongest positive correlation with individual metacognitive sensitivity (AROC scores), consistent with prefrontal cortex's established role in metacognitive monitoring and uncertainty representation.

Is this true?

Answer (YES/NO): NO